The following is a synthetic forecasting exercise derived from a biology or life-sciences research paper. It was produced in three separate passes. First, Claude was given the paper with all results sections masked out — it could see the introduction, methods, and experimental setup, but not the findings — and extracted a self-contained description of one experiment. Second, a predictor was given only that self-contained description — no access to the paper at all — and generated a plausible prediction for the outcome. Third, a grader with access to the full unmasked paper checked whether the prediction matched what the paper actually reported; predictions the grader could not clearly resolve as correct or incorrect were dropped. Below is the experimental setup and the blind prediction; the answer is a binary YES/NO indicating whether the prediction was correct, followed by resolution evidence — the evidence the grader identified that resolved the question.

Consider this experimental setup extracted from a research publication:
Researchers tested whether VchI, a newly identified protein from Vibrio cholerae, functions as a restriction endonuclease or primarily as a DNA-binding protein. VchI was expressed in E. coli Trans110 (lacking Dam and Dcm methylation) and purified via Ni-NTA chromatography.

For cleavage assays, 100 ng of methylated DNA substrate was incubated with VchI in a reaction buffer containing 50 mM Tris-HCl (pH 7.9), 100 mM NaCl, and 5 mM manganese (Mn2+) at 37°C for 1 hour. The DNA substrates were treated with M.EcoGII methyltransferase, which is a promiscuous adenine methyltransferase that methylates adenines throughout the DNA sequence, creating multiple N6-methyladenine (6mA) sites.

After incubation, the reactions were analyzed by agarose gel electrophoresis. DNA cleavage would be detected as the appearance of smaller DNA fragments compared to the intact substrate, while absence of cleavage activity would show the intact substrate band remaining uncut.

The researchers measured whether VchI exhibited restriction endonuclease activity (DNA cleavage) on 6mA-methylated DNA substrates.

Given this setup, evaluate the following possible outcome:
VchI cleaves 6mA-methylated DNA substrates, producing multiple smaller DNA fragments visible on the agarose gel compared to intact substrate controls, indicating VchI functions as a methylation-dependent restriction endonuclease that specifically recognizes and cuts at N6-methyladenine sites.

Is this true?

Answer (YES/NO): NO